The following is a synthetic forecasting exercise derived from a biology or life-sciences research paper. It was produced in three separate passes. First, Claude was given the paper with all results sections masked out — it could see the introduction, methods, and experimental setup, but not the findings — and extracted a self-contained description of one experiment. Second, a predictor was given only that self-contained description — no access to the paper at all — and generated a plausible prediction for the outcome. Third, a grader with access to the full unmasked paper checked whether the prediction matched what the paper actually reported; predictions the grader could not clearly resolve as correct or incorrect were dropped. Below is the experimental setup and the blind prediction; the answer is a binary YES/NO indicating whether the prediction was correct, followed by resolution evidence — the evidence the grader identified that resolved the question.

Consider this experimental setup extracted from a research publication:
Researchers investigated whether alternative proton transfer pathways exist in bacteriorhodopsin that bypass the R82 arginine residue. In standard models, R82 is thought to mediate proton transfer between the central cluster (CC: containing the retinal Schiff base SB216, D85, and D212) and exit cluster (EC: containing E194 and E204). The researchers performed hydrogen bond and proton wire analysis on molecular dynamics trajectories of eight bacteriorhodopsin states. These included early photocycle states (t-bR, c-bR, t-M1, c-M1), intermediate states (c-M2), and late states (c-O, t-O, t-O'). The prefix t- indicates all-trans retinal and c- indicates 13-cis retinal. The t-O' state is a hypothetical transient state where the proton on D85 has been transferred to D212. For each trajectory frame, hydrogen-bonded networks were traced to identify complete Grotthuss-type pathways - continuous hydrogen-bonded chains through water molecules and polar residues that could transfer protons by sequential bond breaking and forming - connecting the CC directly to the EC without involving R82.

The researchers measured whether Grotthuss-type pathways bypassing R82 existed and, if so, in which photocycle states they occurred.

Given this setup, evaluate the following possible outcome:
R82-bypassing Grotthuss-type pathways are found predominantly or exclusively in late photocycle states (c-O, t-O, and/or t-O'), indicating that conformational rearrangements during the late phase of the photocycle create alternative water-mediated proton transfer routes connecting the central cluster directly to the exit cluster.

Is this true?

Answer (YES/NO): YES